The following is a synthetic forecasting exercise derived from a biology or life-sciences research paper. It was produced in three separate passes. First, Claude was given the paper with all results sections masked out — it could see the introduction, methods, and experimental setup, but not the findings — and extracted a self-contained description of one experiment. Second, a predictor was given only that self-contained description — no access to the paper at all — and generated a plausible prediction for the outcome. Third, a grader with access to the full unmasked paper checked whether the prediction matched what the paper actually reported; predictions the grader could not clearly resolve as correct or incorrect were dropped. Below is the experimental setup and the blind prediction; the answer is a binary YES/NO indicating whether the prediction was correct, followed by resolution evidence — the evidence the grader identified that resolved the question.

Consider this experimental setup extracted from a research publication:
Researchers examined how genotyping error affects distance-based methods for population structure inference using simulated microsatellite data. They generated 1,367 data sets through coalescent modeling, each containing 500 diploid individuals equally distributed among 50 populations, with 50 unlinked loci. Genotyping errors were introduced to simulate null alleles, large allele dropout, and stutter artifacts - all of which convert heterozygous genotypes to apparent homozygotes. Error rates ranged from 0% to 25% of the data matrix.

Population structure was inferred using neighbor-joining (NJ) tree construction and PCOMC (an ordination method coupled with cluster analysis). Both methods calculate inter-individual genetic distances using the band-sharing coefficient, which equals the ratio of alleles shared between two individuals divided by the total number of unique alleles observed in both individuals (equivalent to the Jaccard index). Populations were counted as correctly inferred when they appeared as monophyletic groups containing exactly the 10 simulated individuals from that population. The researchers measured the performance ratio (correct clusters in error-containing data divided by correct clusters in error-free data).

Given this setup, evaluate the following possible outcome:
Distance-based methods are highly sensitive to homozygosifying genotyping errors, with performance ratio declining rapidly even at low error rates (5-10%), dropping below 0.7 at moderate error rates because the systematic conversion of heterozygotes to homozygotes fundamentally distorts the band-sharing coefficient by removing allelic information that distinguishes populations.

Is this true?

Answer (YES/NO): NO